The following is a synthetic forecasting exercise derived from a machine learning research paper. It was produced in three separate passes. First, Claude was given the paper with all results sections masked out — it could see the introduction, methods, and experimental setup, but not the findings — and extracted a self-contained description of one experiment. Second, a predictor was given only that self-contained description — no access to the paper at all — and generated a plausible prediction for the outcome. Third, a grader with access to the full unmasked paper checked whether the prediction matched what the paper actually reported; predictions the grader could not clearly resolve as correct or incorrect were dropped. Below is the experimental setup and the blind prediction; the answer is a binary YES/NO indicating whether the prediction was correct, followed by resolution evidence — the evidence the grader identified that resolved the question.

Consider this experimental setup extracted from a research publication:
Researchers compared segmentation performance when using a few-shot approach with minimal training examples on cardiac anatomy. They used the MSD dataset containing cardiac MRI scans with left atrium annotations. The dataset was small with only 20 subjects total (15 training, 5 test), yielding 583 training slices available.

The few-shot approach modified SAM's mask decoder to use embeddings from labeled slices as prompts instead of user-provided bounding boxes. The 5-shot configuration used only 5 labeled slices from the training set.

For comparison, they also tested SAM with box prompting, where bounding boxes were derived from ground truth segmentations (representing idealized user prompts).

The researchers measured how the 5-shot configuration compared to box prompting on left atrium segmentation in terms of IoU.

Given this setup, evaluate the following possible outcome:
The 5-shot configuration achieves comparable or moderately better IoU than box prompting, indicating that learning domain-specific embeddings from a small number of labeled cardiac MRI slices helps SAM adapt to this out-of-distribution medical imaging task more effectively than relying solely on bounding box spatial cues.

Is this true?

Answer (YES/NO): NO